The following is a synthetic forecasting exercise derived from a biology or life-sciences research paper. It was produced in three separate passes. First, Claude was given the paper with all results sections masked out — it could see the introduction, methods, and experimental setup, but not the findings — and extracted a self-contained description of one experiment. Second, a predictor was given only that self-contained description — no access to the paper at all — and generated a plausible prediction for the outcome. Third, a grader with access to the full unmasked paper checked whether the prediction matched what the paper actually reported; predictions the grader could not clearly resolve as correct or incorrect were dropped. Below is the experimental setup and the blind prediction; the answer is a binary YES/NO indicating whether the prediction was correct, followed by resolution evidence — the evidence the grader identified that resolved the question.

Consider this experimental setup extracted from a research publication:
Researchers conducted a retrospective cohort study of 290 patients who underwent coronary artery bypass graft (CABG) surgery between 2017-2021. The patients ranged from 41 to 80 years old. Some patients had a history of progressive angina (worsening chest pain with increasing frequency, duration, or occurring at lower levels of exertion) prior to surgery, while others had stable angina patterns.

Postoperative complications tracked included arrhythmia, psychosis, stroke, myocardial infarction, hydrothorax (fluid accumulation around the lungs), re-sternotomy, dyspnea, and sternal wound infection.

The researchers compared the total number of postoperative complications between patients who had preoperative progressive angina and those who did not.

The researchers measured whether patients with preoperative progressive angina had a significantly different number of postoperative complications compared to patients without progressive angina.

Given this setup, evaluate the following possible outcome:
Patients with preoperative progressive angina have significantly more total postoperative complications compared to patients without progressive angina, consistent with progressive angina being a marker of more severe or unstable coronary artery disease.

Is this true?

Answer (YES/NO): YES